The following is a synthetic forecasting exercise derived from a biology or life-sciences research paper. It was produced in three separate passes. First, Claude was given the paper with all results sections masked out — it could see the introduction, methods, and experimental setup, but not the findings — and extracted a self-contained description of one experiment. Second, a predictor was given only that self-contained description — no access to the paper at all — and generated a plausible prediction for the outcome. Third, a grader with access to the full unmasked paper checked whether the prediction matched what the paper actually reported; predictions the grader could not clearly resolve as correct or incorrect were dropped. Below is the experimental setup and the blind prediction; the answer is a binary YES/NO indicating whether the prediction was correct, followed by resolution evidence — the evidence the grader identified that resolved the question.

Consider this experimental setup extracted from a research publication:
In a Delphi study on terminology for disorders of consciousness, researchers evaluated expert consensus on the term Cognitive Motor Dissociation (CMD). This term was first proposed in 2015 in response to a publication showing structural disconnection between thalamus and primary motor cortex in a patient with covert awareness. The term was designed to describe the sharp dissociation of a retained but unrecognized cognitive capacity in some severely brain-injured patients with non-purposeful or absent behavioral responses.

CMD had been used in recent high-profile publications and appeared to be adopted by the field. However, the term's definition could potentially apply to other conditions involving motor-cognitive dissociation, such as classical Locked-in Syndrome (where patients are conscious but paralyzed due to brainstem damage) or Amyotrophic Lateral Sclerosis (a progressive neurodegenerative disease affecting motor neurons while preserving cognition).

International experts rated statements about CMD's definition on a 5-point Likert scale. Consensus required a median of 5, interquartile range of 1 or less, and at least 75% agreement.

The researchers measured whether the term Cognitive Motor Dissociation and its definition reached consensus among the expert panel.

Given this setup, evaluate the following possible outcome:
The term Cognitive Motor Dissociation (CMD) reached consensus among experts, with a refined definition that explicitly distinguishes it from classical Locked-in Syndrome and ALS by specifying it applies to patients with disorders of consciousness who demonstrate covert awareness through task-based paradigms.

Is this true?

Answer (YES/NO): NO